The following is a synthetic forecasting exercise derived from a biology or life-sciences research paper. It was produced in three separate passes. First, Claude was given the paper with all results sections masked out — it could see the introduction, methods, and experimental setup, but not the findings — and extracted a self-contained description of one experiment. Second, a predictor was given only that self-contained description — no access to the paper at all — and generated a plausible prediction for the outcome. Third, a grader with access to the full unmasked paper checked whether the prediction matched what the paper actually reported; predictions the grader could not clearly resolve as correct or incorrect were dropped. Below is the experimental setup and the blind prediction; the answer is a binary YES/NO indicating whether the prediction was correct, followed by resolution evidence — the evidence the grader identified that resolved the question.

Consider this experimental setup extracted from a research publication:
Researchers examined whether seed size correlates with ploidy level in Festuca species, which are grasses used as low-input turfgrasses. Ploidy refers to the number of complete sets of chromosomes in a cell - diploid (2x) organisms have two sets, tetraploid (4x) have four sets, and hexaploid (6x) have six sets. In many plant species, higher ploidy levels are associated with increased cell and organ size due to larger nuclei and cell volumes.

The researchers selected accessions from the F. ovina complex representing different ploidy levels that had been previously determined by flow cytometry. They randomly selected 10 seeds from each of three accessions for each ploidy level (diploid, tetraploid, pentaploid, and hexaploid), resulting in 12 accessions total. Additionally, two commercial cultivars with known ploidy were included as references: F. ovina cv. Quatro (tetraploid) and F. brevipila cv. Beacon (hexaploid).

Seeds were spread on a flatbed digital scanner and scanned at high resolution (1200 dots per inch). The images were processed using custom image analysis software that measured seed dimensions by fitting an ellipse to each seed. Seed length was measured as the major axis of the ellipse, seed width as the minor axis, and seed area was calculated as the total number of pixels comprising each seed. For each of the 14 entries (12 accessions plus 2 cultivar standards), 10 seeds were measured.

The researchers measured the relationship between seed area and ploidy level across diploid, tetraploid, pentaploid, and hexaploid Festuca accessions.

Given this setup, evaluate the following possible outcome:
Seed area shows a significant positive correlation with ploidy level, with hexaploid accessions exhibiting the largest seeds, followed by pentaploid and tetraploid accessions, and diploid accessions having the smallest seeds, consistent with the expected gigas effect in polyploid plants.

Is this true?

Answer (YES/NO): NO